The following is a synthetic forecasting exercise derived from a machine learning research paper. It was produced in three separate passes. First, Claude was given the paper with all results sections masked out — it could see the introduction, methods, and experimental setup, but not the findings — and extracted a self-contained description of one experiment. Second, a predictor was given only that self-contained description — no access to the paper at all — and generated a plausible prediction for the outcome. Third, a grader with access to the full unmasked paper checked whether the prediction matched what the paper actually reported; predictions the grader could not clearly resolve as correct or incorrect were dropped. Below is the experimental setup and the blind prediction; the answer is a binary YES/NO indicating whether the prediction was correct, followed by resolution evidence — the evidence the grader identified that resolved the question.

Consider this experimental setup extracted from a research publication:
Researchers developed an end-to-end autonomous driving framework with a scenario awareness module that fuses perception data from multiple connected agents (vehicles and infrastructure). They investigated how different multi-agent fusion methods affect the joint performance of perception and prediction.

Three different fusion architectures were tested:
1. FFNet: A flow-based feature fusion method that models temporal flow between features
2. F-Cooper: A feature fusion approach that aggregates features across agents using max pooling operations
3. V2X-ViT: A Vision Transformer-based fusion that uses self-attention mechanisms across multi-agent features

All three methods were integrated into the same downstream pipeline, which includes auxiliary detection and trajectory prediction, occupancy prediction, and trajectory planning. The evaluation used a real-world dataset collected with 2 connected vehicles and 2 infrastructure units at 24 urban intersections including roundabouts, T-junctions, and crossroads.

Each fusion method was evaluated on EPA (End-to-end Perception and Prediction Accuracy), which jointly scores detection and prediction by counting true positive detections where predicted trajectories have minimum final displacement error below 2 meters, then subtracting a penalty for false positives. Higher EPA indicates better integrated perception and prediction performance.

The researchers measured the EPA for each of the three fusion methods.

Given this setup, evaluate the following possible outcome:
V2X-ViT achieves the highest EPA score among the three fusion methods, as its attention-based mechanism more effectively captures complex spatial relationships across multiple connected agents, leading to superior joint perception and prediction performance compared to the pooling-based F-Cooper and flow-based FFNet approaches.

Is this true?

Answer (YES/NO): YES